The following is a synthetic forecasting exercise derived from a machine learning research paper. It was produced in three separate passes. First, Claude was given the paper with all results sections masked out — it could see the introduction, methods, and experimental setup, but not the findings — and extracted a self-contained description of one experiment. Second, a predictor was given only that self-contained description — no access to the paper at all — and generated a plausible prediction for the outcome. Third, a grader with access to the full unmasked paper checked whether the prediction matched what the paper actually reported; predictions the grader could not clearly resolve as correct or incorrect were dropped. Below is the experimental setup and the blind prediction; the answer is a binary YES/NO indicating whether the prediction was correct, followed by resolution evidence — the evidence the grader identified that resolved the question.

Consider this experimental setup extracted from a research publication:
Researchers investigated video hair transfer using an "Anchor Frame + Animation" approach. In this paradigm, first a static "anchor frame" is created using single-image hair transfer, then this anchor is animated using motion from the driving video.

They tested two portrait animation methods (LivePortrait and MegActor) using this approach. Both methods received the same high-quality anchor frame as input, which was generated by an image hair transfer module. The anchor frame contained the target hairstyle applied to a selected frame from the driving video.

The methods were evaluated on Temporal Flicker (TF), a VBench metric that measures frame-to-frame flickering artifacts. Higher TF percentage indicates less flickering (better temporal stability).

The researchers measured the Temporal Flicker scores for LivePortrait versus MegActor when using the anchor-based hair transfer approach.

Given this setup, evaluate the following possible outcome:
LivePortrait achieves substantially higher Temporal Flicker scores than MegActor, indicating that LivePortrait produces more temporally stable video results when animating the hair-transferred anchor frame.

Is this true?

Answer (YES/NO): NO